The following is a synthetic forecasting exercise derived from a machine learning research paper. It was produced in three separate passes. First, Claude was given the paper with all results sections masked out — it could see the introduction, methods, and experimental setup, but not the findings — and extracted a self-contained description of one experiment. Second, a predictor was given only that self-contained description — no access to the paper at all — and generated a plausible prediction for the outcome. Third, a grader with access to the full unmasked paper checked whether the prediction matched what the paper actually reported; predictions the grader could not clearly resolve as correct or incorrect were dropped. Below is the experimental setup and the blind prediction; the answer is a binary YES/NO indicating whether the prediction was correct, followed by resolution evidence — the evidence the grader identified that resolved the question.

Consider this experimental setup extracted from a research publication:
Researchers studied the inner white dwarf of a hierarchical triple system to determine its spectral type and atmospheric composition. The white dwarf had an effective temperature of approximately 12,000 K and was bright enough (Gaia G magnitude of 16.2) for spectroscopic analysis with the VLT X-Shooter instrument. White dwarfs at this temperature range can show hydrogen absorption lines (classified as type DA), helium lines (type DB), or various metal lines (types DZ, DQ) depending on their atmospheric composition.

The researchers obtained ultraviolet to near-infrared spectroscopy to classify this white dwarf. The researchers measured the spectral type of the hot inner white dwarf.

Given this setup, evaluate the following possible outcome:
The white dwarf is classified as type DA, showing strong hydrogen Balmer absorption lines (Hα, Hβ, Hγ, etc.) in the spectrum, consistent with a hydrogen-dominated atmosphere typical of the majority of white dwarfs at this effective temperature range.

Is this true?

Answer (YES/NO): YES